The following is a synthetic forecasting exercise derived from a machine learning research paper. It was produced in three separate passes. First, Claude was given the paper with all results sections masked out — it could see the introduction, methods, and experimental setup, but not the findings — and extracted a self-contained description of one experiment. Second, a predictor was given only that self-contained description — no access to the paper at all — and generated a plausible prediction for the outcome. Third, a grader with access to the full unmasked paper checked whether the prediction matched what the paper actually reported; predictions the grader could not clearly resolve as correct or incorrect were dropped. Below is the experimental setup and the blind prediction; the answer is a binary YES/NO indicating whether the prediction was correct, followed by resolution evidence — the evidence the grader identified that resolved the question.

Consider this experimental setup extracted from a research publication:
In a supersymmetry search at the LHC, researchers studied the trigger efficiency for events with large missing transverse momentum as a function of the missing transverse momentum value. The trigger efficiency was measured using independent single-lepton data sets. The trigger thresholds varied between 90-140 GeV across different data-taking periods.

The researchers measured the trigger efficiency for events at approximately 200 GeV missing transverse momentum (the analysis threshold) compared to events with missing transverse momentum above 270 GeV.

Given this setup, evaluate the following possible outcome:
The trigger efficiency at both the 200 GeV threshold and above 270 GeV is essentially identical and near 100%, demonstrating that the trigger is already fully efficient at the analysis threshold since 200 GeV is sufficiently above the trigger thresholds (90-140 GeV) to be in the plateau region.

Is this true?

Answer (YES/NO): NO